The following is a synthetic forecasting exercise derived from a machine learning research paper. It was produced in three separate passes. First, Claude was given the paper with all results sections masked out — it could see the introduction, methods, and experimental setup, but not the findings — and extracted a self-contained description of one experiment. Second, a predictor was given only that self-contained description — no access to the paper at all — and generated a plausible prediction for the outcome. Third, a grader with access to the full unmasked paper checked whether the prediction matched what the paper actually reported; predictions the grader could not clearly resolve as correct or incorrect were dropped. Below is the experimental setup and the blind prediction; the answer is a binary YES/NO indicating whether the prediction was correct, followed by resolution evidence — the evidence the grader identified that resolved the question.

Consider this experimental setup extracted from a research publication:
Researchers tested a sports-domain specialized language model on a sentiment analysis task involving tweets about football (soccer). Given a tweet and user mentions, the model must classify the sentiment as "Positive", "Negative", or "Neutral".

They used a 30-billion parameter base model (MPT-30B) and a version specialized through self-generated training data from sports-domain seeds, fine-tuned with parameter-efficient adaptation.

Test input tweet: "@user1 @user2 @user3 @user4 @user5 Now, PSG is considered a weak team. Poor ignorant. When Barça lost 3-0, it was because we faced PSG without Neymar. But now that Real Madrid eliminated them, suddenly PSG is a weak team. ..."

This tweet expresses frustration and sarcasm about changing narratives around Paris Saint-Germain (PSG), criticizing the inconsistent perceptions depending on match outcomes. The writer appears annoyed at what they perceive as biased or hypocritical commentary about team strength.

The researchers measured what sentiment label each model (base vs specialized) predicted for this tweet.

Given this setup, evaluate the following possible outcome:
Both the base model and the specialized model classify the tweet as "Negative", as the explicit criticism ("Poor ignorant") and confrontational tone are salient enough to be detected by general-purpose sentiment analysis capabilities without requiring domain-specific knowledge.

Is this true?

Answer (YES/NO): NO